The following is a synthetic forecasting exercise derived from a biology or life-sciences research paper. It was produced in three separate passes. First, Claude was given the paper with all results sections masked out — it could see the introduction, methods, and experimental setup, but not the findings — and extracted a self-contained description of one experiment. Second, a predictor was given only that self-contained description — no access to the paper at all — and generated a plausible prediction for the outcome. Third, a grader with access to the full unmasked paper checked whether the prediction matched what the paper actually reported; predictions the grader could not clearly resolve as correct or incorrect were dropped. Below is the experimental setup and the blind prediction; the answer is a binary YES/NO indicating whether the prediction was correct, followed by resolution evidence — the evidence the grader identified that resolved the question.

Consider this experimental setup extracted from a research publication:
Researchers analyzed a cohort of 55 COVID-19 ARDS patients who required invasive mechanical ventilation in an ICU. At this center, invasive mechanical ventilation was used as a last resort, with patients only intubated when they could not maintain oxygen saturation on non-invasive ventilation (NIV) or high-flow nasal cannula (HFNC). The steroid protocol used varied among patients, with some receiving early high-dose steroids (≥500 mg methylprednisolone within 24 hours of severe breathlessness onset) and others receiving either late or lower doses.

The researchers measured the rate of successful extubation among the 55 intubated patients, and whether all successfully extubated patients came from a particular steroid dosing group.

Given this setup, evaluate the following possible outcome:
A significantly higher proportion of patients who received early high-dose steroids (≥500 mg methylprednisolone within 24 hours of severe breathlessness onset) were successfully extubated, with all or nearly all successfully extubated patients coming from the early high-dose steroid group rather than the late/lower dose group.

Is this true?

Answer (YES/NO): YES